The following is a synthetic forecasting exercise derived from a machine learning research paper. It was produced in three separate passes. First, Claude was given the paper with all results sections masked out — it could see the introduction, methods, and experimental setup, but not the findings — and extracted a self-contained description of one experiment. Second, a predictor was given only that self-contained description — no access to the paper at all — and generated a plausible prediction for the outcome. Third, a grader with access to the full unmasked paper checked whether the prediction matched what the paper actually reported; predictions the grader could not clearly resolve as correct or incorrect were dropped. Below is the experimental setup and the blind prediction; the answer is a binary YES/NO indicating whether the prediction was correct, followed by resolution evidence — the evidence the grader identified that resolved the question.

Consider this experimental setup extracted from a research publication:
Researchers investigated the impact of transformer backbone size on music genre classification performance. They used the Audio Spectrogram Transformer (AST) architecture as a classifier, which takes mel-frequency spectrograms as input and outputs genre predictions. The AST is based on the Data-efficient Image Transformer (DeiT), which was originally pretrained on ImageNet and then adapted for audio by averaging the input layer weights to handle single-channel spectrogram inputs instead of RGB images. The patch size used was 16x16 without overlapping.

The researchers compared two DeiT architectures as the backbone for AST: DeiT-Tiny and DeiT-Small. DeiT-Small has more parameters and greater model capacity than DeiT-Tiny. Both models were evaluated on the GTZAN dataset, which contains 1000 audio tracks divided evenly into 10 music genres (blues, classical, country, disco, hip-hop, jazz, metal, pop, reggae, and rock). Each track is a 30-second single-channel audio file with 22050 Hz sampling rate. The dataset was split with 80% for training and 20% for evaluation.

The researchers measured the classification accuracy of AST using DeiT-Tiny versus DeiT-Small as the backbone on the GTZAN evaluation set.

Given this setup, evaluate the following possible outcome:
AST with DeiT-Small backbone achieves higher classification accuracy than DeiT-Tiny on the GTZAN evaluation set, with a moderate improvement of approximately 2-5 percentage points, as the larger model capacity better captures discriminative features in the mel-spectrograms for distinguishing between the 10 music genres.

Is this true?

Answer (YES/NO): YES